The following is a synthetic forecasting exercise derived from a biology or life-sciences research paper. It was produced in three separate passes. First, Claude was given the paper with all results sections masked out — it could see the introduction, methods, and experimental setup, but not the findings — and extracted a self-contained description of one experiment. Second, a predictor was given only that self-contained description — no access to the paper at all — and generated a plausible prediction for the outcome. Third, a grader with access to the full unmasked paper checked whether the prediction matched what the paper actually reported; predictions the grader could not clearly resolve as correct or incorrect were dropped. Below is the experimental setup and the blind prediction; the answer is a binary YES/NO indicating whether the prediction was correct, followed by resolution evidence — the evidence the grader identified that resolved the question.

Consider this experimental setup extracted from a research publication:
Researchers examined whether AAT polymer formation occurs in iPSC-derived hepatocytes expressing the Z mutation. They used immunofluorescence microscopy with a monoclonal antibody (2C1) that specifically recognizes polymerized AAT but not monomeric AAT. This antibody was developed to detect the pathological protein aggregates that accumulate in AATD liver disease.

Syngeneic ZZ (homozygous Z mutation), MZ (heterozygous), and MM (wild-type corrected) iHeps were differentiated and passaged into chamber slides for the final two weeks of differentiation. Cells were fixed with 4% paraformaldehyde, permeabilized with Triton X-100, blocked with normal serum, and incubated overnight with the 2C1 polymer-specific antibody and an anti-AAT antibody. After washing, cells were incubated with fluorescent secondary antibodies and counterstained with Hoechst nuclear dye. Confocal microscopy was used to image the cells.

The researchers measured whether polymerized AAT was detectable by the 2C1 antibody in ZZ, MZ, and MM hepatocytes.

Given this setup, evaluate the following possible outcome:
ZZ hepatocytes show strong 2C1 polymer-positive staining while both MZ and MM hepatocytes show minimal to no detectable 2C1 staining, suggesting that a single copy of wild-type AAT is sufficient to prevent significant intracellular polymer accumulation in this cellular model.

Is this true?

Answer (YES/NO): NO